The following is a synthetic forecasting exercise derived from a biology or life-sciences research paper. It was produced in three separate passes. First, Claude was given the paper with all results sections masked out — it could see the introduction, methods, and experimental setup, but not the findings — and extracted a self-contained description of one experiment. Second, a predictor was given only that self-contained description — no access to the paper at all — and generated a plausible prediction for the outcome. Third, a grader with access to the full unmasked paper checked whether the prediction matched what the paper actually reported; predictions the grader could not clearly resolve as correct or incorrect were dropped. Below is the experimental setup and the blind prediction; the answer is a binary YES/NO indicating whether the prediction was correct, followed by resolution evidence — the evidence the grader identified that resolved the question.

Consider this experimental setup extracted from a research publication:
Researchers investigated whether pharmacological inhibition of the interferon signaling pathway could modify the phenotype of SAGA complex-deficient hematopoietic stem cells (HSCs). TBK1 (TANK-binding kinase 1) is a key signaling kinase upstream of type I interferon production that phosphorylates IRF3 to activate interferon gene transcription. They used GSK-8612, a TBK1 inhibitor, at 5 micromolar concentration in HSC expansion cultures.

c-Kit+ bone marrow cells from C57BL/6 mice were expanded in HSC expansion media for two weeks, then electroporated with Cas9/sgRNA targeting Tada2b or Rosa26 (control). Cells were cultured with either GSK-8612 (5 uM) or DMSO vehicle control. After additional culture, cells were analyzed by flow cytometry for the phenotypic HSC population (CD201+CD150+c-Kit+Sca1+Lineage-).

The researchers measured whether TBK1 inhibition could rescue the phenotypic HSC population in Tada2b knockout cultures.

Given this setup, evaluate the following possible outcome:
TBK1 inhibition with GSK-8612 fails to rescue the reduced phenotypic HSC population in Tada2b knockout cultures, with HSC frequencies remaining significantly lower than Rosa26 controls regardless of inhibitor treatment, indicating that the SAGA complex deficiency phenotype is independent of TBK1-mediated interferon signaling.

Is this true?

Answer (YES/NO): NO